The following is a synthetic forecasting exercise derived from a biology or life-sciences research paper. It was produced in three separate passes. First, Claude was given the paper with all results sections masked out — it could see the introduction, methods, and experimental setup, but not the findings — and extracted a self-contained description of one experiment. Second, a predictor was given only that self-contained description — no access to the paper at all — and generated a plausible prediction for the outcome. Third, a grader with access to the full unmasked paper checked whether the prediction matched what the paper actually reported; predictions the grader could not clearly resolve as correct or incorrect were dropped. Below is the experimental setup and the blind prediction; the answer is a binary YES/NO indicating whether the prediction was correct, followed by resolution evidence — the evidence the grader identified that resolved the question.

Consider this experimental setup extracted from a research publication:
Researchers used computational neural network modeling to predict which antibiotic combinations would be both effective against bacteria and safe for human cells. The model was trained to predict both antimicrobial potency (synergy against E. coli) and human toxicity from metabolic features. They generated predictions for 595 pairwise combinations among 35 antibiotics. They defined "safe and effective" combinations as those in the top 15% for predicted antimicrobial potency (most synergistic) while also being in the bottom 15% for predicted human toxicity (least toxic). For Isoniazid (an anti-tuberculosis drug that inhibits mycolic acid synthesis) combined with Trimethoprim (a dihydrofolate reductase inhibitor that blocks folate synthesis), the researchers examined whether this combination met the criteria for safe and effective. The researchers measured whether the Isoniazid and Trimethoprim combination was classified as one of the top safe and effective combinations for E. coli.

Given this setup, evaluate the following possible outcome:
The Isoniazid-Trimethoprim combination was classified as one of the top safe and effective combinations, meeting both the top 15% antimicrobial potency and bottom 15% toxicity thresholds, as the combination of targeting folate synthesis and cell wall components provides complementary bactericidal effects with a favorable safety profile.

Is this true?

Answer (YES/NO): YES